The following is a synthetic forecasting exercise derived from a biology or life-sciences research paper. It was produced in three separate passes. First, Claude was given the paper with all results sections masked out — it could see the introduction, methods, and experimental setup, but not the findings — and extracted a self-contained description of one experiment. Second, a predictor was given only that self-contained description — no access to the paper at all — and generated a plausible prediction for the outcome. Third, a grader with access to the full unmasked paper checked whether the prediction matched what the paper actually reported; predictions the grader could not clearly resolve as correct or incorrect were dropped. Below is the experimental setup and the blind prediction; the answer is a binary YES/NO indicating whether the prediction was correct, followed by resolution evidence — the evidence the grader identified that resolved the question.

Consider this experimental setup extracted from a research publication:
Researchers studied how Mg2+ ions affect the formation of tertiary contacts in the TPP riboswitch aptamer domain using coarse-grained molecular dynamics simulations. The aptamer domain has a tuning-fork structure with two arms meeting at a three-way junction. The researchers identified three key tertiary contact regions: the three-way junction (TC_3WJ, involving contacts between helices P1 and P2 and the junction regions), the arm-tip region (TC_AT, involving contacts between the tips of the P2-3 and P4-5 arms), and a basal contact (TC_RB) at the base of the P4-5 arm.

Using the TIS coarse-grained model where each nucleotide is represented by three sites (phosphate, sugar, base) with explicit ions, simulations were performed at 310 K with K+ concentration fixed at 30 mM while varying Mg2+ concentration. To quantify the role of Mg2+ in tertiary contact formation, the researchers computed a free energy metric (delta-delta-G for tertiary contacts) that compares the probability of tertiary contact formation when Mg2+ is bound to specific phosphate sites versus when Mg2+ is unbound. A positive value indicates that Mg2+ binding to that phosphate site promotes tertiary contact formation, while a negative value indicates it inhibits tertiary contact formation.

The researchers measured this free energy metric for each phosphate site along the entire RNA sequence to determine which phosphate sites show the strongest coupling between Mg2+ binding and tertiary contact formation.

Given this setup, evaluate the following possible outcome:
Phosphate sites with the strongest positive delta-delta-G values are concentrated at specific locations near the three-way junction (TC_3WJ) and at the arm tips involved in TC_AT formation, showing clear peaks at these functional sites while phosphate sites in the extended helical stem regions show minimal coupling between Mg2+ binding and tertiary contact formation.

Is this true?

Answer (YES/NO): NO